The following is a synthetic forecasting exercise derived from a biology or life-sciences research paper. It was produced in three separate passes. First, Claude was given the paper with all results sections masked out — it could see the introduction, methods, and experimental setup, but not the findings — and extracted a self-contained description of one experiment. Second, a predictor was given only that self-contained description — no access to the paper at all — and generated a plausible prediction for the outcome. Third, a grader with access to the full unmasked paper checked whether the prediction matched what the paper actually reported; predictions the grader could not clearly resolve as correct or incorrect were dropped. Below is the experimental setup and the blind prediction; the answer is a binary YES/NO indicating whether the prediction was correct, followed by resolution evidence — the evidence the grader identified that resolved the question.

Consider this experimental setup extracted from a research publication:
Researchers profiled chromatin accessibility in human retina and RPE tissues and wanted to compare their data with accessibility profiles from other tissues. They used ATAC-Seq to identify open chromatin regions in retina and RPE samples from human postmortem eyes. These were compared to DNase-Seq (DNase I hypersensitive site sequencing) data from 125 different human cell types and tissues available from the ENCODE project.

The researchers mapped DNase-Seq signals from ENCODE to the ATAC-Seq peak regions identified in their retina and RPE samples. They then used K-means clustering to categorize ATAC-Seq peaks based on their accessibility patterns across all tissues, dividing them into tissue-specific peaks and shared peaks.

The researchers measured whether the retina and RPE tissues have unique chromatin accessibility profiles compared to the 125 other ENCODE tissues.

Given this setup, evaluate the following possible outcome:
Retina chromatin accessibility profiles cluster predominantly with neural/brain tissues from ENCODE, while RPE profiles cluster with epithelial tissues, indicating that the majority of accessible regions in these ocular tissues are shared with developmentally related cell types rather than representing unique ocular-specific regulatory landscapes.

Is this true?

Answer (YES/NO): NO